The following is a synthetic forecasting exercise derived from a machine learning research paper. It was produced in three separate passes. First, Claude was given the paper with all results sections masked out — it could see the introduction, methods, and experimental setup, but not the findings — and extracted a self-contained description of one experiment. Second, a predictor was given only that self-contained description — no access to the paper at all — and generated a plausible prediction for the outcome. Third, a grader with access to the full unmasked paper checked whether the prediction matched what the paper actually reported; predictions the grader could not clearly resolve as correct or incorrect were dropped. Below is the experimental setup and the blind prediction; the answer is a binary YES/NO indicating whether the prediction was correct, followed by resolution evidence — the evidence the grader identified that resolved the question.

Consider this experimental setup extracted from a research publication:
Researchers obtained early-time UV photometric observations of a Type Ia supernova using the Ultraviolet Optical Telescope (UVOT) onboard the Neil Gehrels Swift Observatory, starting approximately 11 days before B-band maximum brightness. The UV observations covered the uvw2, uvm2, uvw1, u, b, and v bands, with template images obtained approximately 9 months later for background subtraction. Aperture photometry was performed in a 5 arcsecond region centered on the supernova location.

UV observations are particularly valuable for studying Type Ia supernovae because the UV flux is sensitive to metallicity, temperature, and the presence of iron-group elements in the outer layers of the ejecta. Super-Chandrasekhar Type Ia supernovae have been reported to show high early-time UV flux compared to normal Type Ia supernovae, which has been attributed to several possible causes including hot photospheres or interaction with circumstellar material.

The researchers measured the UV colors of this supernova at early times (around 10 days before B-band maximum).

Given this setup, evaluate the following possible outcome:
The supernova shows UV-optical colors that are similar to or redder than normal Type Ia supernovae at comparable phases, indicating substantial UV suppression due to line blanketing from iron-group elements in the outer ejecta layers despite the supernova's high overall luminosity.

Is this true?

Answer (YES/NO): NO